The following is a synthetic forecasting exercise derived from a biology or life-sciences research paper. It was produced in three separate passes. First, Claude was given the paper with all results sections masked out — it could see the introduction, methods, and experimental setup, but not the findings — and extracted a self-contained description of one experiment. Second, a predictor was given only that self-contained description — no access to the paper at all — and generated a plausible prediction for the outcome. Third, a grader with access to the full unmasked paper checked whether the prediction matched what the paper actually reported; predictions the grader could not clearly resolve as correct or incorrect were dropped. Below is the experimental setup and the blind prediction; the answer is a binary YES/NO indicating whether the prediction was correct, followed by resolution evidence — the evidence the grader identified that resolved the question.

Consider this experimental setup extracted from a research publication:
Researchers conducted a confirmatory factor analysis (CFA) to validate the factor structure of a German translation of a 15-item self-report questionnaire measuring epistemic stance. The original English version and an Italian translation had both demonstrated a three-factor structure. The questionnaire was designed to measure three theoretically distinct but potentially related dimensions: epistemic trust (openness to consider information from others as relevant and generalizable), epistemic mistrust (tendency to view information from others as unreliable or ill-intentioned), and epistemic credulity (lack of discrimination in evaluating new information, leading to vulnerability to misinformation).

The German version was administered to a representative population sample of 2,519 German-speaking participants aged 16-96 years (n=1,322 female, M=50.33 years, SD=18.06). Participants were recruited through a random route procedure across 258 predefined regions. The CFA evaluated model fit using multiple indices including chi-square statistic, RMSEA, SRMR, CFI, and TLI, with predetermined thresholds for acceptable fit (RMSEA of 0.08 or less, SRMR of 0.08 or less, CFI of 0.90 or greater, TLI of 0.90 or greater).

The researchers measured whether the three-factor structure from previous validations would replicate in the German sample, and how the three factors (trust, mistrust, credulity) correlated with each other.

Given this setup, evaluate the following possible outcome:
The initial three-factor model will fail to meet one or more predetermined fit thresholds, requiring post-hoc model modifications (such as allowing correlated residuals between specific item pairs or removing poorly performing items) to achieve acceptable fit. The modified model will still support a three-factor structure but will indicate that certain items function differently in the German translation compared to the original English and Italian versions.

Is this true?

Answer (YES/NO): YES